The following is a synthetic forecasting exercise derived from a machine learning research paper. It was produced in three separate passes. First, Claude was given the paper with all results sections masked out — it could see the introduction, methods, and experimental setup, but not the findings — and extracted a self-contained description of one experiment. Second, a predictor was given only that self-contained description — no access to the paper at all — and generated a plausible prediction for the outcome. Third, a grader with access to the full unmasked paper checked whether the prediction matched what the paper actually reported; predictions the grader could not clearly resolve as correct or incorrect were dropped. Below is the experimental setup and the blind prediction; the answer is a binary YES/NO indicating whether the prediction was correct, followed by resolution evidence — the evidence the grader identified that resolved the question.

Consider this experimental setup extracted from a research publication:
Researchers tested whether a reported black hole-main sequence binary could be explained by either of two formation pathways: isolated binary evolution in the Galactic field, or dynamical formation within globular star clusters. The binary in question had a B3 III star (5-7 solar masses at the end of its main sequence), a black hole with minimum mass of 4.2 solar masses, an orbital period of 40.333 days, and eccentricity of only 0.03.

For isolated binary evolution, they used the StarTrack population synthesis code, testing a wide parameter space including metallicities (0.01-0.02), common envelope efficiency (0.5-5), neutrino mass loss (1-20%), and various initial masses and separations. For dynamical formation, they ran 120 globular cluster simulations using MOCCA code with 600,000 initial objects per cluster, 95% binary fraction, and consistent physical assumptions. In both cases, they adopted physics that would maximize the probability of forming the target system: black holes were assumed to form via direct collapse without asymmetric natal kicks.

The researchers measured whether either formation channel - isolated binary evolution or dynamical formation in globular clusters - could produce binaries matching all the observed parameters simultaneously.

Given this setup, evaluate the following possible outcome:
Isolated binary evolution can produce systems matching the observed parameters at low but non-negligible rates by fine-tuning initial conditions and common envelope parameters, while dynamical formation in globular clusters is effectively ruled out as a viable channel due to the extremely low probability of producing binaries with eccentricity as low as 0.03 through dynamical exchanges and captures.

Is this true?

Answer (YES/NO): NO